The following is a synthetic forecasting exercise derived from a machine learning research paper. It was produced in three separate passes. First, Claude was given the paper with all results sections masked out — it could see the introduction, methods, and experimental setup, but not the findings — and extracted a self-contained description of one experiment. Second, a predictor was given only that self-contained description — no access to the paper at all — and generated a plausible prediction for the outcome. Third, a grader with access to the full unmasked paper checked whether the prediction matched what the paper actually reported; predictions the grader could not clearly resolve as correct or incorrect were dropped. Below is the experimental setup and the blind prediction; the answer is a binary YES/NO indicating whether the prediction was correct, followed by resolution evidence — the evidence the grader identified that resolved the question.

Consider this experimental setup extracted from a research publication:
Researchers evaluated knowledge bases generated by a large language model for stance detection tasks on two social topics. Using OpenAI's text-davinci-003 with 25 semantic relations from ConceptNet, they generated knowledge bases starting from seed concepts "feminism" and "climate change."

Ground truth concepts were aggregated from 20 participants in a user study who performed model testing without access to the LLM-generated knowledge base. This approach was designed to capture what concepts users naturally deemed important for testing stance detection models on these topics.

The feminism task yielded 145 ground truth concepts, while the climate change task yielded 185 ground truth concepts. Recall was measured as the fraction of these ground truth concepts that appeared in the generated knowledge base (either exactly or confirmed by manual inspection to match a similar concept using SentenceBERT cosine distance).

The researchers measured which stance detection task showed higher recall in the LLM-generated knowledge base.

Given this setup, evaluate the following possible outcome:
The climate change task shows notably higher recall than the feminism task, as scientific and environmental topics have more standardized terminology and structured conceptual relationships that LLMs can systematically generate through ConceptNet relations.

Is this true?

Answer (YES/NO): NO